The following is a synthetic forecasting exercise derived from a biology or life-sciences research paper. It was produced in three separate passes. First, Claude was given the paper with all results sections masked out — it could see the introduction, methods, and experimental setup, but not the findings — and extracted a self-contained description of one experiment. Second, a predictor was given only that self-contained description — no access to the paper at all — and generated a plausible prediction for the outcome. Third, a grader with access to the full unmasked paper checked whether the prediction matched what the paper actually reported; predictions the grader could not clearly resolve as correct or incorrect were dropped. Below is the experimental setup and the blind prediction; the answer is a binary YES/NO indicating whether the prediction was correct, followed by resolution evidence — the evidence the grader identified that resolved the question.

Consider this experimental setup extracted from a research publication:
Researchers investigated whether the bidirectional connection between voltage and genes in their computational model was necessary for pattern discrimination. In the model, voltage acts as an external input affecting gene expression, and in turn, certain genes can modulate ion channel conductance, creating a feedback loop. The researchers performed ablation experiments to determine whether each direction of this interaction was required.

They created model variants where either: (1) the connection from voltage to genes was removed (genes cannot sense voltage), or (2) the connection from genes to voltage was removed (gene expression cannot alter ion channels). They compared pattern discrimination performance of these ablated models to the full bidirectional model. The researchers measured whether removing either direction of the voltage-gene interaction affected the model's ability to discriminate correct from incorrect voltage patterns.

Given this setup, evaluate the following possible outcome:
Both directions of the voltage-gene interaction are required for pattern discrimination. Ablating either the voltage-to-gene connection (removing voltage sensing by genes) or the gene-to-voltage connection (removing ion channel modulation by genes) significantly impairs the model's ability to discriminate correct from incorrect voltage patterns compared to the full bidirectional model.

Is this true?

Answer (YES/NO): NO